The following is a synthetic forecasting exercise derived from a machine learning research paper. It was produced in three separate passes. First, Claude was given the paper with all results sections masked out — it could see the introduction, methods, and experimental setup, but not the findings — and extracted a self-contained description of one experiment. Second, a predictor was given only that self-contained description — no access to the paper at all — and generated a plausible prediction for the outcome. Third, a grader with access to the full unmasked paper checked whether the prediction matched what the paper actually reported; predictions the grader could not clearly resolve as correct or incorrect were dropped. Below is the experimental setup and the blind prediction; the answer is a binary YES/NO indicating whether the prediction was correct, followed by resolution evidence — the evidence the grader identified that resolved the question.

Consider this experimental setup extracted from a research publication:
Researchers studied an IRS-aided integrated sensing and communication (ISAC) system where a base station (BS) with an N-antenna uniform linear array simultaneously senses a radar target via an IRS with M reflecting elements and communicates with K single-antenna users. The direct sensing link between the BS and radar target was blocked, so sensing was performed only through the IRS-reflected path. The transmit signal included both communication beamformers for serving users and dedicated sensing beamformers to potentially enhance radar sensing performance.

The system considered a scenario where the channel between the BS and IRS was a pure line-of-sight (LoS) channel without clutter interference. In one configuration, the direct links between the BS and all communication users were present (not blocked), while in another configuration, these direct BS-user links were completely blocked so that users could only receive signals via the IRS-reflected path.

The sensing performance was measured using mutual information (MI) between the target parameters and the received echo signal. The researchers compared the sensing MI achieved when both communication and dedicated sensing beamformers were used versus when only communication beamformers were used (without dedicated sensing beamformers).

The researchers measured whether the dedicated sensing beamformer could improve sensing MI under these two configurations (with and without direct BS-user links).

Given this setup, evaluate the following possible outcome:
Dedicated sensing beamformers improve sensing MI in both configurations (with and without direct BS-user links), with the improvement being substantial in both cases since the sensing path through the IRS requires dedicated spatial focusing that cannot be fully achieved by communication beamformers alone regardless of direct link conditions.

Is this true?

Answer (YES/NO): NO